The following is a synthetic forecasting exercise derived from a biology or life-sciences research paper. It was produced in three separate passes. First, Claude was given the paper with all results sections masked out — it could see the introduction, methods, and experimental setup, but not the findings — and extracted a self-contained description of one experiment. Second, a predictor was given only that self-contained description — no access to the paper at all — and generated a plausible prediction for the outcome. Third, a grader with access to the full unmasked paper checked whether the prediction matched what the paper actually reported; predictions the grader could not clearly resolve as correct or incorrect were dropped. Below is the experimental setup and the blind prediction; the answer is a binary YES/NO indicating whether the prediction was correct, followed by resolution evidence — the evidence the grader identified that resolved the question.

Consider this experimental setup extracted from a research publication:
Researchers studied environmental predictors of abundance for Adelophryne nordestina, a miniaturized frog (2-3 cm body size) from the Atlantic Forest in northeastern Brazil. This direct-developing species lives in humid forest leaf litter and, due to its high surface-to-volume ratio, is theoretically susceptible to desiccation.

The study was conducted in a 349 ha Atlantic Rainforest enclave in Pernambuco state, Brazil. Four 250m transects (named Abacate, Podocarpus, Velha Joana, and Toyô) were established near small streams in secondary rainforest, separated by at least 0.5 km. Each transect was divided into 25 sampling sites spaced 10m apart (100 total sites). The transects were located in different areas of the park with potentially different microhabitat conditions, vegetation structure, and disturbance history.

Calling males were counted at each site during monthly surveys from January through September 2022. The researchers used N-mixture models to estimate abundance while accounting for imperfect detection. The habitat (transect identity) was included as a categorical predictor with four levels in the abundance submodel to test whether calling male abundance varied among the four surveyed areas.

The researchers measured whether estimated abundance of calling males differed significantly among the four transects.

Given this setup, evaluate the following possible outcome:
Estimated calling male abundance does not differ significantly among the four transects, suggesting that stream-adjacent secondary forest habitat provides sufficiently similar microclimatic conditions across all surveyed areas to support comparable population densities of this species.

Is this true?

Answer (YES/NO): NO